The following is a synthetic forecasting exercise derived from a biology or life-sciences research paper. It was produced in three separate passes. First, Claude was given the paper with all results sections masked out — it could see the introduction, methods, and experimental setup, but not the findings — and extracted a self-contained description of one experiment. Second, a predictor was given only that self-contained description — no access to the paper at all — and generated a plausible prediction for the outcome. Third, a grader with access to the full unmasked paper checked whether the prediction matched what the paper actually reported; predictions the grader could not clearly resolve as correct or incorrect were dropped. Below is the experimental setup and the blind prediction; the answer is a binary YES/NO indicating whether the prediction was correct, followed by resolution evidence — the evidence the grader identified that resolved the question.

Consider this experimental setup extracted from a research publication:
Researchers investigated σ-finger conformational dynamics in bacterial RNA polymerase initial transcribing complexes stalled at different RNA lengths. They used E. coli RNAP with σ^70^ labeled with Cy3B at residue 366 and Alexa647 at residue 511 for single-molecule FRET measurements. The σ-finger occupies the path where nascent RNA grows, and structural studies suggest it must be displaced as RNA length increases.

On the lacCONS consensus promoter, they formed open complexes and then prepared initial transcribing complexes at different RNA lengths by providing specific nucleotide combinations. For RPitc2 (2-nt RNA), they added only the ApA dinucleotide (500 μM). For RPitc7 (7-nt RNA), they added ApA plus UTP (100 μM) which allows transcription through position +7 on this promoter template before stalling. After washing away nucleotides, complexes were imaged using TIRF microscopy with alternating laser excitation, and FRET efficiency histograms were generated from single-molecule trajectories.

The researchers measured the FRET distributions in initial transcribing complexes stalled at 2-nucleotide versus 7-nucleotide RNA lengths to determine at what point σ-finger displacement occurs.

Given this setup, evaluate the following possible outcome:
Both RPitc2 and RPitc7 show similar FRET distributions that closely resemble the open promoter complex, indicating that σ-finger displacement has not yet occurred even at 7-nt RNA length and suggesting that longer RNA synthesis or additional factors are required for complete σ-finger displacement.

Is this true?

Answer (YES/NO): YES